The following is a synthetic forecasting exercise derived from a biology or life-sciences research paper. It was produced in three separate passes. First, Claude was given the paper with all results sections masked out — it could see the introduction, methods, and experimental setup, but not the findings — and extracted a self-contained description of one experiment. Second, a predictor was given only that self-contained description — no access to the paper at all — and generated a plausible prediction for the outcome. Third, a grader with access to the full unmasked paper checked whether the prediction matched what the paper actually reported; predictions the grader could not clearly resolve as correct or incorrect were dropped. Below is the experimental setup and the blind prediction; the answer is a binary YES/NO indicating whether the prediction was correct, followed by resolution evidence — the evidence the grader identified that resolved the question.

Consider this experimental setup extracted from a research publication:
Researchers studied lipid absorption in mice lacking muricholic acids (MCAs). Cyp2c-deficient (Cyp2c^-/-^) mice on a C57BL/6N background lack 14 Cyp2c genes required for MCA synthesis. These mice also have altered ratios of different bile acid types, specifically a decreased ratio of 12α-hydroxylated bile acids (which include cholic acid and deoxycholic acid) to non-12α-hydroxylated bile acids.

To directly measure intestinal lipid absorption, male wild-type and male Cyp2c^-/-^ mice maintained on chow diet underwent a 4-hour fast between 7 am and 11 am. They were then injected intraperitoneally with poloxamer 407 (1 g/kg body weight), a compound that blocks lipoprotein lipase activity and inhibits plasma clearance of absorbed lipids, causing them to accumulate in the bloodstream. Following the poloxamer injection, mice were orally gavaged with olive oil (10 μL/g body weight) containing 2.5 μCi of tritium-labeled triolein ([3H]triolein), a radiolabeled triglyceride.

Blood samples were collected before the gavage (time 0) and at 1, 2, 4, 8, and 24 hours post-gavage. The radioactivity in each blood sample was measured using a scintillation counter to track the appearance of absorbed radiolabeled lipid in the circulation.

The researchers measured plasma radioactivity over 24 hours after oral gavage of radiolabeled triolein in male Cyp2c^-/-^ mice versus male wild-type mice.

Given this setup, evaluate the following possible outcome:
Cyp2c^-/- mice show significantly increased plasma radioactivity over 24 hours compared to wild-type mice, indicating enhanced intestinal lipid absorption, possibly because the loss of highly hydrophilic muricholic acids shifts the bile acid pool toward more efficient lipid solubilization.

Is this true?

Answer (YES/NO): NO